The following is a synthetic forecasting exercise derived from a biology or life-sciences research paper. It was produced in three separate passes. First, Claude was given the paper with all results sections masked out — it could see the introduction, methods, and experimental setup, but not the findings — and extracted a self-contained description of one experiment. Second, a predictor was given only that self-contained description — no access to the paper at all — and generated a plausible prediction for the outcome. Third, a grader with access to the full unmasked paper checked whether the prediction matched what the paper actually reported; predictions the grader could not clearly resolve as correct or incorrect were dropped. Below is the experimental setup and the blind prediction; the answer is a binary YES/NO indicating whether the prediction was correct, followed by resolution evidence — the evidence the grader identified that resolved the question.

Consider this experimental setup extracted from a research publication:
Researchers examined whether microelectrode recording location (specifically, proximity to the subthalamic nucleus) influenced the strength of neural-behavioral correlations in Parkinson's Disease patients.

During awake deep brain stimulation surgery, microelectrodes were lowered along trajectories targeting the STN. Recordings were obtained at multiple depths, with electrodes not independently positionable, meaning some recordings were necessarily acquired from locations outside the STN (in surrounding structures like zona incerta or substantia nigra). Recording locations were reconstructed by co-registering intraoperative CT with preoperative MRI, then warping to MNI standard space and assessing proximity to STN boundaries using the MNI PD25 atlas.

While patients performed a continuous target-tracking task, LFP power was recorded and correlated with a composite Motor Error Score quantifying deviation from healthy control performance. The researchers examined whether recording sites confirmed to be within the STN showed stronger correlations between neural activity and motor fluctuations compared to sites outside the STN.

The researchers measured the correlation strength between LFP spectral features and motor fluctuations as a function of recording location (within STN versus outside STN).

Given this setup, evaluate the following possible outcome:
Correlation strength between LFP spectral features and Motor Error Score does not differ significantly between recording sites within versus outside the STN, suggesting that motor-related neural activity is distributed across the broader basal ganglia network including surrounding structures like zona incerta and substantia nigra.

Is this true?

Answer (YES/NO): NO